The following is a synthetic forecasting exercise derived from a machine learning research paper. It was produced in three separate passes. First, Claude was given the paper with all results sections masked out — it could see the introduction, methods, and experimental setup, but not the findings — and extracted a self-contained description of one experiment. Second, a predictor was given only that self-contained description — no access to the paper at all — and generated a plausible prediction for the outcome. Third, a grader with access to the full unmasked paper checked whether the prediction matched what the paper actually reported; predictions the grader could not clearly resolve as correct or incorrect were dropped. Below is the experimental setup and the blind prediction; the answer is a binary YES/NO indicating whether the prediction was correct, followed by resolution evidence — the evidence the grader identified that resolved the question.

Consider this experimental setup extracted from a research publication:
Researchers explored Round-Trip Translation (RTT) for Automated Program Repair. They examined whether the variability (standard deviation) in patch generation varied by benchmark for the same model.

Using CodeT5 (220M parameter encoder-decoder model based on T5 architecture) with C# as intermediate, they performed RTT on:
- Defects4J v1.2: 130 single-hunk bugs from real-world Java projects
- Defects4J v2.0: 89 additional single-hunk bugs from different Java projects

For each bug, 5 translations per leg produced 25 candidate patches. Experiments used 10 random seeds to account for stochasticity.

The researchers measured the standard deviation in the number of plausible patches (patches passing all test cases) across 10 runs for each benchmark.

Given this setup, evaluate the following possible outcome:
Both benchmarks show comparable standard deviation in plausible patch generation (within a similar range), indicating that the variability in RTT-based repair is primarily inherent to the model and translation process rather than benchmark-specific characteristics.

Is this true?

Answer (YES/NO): NO